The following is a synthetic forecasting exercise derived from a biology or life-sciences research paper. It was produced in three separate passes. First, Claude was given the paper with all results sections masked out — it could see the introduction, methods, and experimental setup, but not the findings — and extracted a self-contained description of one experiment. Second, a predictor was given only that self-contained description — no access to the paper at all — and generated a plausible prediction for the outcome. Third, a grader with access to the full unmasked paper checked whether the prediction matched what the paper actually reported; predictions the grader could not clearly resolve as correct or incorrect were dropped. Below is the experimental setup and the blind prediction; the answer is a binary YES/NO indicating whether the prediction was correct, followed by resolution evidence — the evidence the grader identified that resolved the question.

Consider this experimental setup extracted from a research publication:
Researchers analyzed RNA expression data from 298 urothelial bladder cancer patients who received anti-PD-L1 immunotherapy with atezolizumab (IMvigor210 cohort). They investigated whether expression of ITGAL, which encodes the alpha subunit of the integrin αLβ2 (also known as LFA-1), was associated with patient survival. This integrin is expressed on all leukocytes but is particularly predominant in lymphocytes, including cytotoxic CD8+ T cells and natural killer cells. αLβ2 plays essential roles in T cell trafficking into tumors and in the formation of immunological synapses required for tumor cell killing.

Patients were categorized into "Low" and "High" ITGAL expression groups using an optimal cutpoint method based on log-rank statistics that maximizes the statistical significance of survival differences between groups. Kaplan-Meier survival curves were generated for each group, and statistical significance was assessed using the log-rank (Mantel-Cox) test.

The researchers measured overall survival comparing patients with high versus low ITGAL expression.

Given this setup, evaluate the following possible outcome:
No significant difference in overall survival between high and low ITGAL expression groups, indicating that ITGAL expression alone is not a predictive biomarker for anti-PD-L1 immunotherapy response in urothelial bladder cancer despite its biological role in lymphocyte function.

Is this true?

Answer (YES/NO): NO